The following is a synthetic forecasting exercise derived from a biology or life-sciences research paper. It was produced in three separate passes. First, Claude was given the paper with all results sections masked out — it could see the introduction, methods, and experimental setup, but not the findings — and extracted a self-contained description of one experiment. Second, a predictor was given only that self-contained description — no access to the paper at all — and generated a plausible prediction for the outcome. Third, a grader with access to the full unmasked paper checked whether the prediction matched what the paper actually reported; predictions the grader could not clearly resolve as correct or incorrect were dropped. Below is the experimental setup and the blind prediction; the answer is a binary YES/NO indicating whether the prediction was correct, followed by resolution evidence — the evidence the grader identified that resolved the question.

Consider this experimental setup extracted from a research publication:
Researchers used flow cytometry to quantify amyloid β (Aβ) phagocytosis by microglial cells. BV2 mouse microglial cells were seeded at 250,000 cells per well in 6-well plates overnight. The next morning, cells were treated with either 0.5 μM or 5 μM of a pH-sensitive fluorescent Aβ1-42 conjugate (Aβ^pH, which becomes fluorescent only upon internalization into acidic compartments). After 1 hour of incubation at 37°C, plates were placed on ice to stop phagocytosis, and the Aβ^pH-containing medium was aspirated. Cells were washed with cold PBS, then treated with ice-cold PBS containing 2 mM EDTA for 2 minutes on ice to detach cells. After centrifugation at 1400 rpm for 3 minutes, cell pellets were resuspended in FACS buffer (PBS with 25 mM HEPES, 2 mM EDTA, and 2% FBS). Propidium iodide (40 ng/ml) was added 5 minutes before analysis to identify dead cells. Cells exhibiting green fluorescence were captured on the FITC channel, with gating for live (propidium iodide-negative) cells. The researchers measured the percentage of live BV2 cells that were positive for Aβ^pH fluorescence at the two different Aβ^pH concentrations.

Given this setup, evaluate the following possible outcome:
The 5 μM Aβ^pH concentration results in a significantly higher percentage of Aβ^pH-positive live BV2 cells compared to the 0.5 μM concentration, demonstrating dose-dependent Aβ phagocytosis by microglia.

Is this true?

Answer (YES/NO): NO